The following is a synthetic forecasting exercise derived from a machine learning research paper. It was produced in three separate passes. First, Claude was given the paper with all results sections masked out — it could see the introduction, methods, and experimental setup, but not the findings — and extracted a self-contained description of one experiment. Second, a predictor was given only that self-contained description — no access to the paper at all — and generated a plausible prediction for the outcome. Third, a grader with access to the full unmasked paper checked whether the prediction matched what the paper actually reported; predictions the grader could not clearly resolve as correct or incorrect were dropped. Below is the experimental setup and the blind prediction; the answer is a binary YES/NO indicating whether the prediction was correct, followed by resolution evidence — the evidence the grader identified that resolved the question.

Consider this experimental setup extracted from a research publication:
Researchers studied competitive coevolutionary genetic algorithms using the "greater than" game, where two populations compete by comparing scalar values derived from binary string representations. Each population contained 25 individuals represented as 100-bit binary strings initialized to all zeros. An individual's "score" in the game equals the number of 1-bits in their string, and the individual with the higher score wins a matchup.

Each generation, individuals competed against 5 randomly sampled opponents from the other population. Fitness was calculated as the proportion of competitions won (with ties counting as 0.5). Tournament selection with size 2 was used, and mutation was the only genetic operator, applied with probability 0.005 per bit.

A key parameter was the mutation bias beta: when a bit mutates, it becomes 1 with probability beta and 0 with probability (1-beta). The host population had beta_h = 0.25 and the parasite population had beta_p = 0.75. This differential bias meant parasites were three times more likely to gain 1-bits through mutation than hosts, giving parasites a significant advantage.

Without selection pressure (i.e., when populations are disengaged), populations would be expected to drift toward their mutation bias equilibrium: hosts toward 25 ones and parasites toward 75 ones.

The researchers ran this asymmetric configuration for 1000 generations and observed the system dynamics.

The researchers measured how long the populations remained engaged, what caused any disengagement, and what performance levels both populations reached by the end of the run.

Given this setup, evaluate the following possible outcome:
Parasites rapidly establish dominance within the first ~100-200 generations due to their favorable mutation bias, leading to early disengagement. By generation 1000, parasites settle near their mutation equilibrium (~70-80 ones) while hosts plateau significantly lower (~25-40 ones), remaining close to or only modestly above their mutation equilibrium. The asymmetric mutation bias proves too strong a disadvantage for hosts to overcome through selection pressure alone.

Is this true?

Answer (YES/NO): NO